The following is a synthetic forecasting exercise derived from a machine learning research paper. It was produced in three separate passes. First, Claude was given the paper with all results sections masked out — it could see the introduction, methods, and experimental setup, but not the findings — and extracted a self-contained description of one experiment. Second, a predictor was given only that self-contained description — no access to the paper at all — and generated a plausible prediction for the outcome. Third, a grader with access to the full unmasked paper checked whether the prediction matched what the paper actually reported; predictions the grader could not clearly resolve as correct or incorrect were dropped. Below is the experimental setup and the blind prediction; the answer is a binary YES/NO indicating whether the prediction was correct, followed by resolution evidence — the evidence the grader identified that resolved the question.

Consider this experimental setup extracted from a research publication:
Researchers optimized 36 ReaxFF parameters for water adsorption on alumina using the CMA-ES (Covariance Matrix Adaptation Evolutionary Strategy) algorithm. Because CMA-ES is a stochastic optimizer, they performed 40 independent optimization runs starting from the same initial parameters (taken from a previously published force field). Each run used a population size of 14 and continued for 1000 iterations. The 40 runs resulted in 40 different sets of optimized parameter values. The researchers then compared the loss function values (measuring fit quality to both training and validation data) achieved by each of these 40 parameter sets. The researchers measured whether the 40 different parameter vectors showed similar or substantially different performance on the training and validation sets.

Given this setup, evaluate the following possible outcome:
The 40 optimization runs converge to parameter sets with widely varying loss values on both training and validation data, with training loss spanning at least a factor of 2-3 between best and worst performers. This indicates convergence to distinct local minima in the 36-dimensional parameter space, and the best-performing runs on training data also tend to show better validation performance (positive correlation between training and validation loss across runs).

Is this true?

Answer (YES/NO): NO